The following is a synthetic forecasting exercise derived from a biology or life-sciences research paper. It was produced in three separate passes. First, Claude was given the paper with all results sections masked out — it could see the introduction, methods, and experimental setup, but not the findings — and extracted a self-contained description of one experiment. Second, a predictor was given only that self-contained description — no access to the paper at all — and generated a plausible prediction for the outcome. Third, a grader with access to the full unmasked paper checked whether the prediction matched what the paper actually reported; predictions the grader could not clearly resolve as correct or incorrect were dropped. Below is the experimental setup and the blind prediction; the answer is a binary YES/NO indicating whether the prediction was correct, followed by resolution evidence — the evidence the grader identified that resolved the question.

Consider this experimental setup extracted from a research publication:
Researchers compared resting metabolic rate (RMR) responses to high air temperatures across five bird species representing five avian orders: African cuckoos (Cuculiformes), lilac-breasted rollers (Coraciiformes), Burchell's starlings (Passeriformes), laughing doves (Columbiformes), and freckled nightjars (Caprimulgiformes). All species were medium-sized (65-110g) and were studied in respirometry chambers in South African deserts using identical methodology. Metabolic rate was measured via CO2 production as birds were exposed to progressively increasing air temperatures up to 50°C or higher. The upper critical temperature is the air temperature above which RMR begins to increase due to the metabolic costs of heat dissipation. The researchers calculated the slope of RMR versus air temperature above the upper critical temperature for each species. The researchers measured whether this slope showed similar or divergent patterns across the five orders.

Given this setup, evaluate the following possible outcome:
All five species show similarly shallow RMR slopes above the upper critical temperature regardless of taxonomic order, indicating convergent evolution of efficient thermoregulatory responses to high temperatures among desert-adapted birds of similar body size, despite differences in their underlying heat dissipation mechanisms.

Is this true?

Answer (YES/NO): NO